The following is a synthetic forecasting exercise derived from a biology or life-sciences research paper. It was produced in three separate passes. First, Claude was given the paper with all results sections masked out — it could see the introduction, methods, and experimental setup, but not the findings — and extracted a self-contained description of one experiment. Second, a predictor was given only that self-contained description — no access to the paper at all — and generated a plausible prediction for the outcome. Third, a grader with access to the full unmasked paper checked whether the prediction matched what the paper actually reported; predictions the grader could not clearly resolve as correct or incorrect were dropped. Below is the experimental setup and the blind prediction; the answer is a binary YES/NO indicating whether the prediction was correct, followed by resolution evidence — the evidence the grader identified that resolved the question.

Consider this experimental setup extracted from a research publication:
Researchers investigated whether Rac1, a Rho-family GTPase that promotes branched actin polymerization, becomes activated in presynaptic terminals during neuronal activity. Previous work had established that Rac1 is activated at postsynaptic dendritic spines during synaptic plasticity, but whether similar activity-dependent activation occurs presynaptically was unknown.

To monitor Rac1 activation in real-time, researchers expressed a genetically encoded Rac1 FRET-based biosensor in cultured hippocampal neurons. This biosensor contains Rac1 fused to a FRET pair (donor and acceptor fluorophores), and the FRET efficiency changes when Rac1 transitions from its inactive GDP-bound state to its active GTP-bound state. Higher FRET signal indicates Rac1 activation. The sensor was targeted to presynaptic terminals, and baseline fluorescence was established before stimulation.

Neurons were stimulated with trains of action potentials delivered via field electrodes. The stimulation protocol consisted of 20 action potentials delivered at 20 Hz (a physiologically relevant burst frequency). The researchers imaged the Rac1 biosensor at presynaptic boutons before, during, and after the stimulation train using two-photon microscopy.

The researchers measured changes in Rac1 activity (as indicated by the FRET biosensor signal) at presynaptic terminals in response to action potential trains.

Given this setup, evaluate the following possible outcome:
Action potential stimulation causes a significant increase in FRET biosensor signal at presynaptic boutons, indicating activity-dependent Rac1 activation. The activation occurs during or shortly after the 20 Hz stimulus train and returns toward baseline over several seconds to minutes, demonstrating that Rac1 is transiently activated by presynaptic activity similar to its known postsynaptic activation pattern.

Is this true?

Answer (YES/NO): YES